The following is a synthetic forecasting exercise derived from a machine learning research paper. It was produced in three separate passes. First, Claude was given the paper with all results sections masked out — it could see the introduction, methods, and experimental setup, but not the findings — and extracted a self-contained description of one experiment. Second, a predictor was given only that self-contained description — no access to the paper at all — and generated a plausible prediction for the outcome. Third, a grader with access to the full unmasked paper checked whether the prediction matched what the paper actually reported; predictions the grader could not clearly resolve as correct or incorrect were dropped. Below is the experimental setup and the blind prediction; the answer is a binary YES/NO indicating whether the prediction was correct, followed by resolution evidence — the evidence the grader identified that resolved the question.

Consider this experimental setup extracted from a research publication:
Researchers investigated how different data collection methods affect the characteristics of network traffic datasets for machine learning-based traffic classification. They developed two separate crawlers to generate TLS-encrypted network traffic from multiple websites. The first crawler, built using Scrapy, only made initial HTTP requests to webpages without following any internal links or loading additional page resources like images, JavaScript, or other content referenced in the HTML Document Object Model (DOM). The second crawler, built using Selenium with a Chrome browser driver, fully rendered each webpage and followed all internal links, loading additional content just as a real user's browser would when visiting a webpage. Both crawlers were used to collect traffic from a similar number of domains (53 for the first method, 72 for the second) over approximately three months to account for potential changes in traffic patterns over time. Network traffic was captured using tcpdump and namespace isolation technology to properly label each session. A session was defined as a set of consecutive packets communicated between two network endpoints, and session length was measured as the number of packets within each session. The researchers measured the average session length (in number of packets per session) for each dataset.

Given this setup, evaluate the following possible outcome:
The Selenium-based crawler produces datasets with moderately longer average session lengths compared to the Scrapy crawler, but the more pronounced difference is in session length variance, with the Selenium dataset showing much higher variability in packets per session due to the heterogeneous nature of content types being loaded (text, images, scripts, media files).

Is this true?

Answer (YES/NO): NO